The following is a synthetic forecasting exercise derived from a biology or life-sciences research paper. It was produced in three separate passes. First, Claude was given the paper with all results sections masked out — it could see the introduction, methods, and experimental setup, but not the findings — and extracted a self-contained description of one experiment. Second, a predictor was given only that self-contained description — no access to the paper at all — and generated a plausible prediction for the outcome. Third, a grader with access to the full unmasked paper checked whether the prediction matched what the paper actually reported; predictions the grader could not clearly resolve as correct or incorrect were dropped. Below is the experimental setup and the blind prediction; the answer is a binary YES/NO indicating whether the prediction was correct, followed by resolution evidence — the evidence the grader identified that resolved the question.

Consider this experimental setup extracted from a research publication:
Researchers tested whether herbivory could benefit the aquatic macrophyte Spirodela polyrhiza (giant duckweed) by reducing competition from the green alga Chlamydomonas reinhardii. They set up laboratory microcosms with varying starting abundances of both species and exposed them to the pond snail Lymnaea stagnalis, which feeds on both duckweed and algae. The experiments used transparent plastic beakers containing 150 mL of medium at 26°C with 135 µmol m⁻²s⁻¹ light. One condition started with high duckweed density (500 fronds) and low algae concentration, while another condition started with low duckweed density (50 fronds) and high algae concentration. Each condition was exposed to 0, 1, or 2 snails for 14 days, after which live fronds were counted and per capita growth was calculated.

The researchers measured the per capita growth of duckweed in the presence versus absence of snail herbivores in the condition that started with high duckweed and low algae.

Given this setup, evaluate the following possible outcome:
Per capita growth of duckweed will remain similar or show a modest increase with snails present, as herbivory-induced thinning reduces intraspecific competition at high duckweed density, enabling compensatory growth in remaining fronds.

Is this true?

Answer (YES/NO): NO